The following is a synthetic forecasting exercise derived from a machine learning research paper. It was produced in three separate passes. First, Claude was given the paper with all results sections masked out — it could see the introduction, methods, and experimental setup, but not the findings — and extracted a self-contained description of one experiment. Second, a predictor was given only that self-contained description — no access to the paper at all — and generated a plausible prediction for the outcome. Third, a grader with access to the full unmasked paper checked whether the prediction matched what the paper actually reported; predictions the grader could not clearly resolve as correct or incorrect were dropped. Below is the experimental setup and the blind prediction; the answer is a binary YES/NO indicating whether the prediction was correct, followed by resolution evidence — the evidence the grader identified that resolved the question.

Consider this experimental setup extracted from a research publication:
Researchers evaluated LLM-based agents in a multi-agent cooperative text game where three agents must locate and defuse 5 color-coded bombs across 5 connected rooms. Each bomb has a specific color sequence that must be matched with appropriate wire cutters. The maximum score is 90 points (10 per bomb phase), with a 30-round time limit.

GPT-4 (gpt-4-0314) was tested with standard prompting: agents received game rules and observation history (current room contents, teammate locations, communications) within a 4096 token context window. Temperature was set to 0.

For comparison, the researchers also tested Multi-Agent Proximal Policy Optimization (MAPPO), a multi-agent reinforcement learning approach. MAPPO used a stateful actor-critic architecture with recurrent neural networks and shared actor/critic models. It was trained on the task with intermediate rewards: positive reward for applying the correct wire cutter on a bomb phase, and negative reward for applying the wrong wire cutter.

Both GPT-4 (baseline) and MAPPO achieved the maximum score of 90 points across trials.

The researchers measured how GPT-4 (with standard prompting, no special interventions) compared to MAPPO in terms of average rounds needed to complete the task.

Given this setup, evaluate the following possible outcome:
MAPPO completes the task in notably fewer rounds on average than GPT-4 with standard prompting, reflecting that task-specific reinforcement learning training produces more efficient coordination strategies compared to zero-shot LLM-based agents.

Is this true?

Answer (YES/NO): YES